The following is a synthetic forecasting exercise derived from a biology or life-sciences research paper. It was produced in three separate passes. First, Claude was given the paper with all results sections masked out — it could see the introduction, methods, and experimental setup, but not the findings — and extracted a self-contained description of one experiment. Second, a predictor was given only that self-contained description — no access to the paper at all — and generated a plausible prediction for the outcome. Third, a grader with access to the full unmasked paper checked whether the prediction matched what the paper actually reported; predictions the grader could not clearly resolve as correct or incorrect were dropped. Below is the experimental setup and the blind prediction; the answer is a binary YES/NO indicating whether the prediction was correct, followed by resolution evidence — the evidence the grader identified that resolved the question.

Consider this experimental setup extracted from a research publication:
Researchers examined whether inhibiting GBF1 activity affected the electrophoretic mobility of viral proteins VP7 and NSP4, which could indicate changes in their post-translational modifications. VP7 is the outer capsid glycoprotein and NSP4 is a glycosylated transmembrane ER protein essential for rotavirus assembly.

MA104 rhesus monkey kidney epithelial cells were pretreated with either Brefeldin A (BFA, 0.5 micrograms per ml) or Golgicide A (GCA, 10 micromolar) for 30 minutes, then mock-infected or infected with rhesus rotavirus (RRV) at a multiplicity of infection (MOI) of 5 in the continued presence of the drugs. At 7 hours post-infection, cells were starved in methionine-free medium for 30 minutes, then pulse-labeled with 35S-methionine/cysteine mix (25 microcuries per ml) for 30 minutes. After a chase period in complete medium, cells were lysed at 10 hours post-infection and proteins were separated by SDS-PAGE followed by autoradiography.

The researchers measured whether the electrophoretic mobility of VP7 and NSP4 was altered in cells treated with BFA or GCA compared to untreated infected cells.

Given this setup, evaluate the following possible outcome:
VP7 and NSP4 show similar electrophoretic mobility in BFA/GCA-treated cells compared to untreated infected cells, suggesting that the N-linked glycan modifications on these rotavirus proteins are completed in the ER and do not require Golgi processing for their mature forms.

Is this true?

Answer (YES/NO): NO